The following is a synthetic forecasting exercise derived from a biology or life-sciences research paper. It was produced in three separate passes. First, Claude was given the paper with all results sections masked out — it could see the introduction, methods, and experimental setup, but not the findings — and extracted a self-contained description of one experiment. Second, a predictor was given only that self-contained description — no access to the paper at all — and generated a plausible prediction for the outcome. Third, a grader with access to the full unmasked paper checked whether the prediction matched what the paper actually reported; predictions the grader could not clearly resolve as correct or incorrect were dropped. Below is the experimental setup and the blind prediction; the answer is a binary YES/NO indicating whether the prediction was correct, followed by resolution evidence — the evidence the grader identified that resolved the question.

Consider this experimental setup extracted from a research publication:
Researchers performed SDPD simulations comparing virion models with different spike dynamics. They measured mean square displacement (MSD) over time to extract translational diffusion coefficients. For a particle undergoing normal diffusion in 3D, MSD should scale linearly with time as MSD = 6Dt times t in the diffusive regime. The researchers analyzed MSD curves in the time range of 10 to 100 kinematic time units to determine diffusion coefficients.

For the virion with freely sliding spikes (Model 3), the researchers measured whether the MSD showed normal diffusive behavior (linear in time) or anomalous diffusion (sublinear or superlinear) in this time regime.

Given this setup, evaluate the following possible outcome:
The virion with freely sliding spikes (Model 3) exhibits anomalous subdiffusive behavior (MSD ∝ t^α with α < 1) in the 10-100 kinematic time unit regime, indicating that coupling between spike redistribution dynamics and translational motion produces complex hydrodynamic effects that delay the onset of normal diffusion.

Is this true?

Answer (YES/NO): NO